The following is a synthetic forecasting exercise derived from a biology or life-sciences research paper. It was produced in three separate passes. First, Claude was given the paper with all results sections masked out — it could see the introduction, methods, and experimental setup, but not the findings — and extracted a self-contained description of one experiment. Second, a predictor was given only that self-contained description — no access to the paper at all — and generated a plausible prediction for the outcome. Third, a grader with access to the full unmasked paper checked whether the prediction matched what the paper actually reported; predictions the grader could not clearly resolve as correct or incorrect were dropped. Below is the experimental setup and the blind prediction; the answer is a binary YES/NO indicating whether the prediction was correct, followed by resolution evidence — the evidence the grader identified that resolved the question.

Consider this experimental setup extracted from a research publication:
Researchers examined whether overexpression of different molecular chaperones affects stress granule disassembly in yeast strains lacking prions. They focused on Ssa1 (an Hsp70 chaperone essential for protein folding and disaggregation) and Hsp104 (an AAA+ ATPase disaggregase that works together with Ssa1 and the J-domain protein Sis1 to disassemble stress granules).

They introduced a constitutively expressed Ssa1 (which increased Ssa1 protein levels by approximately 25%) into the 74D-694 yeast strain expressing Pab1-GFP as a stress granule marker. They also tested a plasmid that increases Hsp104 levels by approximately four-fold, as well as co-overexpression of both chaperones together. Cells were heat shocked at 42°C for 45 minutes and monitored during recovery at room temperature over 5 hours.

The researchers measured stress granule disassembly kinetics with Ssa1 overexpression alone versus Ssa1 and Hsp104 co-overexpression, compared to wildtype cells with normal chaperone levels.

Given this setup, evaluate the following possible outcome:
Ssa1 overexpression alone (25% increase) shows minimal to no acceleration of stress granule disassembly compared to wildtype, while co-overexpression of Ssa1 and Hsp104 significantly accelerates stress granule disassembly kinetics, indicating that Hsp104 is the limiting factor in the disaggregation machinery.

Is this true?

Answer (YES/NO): NO